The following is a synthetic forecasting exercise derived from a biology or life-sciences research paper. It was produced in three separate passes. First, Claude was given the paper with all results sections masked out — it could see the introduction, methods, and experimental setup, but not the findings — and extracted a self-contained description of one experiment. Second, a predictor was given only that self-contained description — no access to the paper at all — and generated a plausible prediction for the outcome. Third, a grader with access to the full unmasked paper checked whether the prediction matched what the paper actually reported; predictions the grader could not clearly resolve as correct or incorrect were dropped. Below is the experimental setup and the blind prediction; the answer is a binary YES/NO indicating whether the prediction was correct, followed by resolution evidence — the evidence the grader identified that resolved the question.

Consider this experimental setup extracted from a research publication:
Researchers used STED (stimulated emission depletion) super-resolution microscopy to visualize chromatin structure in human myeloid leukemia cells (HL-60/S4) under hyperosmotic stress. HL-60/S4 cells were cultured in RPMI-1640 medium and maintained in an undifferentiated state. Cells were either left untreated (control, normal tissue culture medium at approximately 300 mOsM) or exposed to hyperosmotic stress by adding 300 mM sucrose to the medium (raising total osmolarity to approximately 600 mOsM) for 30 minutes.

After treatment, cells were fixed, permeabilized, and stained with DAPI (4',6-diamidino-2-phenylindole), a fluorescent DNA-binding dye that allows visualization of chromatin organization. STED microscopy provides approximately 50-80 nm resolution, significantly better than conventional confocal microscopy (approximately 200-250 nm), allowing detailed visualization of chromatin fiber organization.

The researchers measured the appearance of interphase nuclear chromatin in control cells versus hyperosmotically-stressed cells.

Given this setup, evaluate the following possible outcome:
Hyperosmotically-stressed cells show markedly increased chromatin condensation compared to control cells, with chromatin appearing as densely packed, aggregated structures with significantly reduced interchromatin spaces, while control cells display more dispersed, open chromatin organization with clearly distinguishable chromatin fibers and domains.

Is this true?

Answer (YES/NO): YES